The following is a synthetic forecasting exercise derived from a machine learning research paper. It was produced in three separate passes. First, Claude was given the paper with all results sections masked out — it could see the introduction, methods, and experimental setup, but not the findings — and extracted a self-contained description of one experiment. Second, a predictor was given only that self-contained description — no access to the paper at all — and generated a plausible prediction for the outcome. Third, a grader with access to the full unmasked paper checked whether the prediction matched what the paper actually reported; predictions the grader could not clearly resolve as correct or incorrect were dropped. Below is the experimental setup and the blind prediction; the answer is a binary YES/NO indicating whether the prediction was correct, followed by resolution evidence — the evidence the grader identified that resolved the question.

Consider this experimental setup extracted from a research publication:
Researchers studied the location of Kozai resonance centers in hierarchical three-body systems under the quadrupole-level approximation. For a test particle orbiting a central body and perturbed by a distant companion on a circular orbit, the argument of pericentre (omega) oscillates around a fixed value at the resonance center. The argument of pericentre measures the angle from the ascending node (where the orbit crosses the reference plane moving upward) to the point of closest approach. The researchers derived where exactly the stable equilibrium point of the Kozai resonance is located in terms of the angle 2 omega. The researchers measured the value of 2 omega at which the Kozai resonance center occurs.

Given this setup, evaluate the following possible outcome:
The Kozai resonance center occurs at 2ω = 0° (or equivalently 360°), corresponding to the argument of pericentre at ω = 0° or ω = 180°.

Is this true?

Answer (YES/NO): NO